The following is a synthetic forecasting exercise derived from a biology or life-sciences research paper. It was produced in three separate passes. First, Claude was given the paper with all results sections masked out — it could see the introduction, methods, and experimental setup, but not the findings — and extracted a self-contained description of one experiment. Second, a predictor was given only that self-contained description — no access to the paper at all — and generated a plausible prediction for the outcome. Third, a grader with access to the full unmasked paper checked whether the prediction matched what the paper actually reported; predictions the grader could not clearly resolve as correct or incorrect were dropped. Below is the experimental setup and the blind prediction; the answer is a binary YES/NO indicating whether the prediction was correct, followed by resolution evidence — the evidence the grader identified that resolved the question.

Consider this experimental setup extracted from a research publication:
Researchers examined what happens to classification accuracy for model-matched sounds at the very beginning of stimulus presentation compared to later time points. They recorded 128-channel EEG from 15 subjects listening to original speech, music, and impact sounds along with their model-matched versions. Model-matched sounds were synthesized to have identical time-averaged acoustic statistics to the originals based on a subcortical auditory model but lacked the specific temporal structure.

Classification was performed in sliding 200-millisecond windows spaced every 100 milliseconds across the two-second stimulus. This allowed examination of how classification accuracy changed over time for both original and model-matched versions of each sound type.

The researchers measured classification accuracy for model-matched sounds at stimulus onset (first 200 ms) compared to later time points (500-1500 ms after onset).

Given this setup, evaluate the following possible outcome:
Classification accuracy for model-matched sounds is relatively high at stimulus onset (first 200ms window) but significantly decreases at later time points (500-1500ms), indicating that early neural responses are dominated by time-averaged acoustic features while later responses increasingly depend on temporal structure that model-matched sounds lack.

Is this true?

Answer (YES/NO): NO